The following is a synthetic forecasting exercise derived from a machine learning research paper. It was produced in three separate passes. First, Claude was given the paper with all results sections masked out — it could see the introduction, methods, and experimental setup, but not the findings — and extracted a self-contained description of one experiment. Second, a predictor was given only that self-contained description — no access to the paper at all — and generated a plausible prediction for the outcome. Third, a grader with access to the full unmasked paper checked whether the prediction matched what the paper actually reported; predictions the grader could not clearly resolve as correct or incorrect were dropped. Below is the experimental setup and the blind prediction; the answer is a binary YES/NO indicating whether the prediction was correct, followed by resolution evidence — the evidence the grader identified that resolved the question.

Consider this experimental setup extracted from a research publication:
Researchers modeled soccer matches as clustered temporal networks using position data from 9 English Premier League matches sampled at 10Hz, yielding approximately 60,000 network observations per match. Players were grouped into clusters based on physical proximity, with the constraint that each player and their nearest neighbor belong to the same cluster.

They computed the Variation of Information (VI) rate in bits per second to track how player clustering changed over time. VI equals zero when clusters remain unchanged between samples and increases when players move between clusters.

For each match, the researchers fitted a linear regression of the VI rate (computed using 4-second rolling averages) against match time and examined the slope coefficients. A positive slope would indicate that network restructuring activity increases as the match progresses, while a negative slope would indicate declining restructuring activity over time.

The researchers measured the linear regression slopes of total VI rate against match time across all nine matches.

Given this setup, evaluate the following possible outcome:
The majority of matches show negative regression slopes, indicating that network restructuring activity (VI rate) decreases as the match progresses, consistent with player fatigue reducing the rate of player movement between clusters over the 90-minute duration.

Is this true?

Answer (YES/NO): YES